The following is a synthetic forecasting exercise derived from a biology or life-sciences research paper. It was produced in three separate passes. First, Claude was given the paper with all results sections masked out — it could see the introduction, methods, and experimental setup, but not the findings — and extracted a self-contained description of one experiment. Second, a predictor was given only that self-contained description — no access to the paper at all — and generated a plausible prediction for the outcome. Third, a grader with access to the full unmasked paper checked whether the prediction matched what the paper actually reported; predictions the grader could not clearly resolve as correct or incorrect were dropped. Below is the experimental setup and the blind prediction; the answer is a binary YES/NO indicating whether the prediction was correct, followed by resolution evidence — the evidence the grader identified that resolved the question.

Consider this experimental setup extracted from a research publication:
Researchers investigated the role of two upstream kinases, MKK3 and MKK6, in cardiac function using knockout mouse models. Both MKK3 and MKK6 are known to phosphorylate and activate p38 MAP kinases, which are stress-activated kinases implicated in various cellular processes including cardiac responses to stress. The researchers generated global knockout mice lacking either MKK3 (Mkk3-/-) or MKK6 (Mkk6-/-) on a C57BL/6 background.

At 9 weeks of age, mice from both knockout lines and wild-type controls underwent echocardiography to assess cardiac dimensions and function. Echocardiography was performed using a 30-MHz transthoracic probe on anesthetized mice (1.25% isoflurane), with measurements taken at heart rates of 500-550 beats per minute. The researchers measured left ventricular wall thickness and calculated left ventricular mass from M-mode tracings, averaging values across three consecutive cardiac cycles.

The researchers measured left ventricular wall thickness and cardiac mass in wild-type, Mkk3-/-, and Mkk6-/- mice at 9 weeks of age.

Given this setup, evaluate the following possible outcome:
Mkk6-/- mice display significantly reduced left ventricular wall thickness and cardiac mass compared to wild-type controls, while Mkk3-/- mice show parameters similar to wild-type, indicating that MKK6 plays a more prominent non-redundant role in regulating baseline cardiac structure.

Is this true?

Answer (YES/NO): NO